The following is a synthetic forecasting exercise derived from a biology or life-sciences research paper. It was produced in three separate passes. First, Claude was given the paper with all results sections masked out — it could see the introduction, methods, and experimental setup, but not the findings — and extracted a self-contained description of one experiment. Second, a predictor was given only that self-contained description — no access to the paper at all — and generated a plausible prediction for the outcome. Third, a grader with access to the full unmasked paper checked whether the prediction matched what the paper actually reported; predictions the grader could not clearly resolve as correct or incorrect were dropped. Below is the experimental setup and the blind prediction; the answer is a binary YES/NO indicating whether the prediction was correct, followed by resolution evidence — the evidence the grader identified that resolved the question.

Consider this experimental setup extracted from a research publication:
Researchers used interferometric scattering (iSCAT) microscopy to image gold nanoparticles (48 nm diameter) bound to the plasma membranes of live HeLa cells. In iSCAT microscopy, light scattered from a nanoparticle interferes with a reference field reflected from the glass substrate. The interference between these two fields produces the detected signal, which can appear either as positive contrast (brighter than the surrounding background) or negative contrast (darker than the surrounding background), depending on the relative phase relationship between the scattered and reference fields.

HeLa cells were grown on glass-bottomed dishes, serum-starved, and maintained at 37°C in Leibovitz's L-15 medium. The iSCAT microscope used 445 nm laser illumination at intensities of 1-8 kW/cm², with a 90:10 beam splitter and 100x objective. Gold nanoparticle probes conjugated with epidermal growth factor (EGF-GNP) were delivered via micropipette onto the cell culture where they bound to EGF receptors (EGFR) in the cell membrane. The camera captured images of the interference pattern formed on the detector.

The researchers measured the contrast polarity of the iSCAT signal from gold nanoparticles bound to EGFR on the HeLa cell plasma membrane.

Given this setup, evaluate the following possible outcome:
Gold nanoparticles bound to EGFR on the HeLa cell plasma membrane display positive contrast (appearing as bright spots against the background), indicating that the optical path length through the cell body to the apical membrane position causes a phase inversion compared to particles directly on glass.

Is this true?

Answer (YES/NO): YES